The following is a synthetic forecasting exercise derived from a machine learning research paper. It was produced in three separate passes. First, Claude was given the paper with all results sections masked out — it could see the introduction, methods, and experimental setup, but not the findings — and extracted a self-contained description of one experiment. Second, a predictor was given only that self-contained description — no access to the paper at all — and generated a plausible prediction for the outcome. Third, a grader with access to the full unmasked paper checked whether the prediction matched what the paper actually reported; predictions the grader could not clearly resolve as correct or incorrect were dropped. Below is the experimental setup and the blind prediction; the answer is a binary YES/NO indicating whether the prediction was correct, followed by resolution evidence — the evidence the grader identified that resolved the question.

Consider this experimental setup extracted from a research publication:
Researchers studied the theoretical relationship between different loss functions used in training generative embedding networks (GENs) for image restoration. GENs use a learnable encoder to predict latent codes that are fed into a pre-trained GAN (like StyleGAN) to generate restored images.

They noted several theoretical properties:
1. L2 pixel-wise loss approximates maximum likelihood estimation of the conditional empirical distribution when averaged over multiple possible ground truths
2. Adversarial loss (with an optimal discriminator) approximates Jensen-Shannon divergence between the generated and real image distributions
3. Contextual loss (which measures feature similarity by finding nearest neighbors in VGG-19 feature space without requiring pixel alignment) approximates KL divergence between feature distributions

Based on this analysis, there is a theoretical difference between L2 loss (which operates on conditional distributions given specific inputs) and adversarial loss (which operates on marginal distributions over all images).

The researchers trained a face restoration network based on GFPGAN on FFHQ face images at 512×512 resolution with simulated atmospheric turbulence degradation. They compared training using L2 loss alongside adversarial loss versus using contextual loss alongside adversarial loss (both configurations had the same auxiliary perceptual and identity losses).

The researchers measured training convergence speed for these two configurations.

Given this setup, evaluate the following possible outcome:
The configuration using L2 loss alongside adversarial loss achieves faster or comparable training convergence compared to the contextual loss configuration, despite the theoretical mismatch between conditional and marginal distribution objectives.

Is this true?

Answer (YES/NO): NO